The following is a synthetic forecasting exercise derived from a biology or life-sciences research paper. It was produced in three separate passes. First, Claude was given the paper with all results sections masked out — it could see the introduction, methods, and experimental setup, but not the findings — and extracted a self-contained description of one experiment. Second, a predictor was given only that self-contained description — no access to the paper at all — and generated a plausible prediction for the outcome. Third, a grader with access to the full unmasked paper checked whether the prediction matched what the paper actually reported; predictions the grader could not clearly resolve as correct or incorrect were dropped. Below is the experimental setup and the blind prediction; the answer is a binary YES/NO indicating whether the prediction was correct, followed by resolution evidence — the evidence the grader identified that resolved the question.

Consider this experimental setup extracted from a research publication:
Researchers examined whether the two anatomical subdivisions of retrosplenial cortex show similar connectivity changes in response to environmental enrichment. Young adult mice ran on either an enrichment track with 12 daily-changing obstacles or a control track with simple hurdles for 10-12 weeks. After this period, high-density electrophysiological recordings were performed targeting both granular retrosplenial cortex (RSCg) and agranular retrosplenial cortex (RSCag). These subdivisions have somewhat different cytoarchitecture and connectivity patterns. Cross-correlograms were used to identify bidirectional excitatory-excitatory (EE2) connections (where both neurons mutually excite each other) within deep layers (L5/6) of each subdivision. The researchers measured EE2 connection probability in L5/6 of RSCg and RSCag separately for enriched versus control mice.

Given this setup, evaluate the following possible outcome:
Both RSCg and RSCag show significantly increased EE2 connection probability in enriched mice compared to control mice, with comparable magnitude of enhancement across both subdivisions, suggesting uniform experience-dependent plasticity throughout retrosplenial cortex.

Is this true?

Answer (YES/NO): YES